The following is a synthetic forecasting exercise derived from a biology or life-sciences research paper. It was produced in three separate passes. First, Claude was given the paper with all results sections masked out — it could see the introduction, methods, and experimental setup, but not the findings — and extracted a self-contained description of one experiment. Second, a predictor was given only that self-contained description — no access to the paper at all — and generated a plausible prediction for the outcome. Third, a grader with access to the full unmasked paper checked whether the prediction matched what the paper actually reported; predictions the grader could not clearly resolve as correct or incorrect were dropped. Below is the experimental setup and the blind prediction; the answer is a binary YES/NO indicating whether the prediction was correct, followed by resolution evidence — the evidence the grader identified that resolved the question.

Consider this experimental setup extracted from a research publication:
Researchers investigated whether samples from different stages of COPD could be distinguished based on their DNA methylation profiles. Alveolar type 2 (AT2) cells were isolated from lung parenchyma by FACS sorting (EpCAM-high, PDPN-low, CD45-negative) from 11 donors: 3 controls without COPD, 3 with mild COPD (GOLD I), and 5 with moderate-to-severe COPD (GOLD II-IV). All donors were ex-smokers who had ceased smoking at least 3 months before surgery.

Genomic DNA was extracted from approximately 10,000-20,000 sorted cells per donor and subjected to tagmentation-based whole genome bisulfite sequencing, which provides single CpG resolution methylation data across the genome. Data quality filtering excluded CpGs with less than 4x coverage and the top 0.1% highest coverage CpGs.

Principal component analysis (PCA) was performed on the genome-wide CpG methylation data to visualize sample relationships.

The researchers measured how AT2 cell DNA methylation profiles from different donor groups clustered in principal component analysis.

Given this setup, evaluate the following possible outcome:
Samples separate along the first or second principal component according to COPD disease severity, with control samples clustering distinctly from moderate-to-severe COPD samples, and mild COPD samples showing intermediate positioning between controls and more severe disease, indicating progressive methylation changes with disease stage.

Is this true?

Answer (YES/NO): NO